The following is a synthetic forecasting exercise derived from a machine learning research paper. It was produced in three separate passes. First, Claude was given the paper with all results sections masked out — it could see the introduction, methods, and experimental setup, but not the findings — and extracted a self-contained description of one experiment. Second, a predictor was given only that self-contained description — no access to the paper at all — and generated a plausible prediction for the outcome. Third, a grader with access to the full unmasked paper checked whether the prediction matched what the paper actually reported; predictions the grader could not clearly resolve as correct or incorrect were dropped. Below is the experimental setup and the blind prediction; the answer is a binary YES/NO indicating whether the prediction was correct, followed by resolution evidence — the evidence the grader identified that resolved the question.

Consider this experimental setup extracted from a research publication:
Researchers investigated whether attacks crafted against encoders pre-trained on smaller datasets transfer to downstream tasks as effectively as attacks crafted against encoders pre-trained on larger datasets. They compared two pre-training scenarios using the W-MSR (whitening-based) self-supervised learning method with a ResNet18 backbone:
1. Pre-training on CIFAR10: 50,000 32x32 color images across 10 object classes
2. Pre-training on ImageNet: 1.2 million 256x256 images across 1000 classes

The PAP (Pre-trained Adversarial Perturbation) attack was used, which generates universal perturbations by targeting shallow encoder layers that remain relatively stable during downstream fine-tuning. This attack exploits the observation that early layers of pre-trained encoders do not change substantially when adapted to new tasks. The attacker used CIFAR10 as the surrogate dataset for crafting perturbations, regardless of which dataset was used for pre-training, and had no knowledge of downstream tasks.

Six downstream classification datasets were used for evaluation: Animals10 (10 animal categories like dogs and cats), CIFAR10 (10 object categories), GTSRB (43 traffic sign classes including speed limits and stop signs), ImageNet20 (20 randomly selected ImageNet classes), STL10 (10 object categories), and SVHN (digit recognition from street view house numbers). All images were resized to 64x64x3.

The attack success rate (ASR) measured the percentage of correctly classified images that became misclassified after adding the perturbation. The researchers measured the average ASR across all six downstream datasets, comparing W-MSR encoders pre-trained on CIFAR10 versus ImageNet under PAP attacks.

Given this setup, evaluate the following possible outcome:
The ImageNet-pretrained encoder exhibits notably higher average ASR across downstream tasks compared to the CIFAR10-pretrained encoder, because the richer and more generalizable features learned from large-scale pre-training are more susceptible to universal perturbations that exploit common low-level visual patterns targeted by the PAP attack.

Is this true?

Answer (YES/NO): NO